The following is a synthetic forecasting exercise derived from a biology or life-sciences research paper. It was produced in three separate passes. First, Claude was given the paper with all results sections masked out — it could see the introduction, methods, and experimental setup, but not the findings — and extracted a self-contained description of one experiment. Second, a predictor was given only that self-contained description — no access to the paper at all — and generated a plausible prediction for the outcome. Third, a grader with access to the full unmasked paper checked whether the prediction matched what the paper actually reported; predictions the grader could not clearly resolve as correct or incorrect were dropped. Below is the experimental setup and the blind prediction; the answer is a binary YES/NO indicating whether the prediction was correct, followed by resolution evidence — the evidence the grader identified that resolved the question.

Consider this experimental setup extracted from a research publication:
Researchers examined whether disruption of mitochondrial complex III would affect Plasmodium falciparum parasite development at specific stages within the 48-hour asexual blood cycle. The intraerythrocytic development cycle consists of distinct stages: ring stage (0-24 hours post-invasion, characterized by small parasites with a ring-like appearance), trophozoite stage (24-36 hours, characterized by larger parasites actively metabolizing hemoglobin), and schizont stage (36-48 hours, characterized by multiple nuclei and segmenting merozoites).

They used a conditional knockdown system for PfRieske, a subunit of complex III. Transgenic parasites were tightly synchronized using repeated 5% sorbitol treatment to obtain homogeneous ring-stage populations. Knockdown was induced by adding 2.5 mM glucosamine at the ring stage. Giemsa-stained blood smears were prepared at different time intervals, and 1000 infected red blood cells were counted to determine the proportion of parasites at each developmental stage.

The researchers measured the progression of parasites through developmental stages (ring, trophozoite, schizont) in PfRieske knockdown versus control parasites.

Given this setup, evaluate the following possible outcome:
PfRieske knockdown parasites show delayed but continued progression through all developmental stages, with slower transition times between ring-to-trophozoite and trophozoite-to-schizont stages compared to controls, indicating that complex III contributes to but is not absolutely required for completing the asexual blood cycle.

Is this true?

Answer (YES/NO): NO